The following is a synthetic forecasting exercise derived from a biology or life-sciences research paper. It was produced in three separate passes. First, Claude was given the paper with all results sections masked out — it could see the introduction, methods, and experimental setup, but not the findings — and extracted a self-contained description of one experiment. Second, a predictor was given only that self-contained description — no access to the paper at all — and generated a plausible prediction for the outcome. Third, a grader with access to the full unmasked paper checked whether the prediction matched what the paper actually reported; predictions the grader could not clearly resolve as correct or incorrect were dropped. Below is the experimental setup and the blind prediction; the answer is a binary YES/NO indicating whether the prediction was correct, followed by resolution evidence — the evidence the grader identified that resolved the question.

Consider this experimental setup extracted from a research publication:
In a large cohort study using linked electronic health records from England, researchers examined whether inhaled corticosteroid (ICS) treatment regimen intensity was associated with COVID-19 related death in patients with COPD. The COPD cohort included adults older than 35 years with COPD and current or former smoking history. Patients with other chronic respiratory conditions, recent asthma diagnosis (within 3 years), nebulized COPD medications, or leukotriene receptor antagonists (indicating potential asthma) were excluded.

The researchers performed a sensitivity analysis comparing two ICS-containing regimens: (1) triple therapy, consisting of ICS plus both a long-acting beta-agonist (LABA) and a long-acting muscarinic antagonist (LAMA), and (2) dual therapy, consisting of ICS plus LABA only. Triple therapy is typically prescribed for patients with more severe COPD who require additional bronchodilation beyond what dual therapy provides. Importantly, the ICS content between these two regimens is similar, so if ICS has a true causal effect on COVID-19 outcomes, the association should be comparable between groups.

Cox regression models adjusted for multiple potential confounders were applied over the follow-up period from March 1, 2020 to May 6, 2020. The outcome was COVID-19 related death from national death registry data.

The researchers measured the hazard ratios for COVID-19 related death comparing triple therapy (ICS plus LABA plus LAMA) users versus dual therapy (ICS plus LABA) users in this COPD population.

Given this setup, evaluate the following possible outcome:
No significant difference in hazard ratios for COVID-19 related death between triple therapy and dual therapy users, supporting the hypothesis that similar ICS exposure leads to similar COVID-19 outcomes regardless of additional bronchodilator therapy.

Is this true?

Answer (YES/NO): NO